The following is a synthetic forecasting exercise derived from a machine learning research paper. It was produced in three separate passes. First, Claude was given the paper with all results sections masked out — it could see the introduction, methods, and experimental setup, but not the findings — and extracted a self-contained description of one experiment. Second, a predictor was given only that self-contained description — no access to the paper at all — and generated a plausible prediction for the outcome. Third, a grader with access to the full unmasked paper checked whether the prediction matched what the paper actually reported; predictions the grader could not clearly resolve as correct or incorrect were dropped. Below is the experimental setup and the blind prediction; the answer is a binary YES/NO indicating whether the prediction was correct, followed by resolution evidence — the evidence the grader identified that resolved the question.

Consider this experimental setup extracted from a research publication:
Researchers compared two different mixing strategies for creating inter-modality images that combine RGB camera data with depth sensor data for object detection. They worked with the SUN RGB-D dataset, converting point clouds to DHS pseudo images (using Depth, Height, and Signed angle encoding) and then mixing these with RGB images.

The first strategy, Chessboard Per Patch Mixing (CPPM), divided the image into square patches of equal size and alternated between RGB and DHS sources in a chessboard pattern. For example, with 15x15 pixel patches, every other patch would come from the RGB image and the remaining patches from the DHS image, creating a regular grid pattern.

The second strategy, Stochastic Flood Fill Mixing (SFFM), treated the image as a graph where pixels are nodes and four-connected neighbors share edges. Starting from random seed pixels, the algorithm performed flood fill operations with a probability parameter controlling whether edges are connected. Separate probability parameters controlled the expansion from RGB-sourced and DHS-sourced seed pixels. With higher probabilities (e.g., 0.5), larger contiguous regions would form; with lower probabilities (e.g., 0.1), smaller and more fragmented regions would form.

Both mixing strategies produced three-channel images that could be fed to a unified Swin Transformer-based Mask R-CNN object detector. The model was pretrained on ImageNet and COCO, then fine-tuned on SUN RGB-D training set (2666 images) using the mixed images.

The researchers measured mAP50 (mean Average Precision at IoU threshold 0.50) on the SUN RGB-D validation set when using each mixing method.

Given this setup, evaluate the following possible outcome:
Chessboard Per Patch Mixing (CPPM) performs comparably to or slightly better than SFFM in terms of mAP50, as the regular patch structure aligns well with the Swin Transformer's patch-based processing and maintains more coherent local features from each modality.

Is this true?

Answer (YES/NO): NO